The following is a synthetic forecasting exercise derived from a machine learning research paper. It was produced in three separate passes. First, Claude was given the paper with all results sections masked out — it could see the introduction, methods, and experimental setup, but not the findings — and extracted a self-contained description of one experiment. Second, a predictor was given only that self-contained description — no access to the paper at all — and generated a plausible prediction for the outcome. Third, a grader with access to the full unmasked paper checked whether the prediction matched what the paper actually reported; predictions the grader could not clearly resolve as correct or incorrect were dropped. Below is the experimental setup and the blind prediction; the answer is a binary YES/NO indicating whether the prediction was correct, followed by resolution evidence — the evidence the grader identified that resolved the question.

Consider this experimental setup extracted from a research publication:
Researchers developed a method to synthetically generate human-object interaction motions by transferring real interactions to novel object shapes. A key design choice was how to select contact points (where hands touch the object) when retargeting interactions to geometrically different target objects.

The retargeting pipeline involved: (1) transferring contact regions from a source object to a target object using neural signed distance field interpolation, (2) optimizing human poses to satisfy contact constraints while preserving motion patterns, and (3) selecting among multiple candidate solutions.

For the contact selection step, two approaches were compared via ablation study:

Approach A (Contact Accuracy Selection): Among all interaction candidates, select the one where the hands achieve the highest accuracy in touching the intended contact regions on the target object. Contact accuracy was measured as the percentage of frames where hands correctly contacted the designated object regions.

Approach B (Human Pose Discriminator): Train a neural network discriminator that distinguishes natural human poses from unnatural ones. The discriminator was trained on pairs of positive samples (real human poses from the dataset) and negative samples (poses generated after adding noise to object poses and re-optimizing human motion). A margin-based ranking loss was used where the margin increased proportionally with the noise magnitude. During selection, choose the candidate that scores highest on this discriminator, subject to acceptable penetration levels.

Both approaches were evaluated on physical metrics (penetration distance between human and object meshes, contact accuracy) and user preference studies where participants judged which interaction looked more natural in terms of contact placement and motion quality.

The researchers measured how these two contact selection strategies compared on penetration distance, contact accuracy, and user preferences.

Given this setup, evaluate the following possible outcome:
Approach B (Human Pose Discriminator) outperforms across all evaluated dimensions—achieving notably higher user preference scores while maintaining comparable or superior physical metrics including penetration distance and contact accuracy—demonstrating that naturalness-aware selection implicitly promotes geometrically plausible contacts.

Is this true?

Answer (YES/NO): NO